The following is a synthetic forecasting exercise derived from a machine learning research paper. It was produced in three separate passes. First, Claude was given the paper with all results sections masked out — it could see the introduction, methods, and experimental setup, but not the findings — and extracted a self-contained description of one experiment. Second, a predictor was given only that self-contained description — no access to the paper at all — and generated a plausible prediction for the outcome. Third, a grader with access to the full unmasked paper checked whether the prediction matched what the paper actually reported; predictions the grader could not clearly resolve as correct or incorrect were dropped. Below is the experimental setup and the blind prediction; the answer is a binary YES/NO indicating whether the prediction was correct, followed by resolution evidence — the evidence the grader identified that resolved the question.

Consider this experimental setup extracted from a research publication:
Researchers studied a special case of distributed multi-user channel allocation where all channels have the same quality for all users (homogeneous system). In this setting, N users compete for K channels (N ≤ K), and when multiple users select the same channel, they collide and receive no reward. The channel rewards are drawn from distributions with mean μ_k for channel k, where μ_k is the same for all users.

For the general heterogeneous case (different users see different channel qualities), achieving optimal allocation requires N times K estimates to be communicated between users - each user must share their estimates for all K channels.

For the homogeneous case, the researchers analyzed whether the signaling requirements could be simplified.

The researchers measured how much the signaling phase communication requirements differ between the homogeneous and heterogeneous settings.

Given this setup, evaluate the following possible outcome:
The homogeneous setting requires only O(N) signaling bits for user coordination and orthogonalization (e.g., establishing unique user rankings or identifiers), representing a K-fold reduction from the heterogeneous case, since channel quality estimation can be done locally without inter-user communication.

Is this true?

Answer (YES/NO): NO